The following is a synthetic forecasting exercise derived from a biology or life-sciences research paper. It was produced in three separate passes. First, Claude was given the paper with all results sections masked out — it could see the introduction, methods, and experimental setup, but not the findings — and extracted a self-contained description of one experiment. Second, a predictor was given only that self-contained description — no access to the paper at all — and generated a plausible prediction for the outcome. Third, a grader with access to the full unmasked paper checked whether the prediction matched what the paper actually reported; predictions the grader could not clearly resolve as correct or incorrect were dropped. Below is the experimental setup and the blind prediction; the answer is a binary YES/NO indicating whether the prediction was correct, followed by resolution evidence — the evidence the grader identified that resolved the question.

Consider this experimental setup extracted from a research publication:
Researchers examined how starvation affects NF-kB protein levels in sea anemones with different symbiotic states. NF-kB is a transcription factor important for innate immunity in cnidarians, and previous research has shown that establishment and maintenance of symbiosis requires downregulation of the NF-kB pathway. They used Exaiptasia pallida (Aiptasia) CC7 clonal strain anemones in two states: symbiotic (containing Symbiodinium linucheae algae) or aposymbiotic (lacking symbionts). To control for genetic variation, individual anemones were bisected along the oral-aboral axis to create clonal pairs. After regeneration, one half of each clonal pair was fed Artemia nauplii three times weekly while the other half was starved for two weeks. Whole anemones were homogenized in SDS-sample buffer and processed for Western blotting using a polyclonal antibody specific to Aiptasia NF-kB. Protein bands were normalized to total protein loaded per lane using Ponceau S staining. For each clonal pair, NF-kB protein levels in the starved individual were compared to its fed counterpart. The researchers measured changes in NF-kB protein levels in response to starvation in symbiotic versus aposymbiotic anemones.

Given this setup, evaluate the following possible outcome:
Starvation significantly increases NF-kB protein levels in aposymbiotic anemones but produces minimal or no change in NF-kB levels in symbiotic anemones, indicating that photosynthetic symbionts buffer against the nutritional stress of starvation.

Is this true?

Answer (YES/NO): NO